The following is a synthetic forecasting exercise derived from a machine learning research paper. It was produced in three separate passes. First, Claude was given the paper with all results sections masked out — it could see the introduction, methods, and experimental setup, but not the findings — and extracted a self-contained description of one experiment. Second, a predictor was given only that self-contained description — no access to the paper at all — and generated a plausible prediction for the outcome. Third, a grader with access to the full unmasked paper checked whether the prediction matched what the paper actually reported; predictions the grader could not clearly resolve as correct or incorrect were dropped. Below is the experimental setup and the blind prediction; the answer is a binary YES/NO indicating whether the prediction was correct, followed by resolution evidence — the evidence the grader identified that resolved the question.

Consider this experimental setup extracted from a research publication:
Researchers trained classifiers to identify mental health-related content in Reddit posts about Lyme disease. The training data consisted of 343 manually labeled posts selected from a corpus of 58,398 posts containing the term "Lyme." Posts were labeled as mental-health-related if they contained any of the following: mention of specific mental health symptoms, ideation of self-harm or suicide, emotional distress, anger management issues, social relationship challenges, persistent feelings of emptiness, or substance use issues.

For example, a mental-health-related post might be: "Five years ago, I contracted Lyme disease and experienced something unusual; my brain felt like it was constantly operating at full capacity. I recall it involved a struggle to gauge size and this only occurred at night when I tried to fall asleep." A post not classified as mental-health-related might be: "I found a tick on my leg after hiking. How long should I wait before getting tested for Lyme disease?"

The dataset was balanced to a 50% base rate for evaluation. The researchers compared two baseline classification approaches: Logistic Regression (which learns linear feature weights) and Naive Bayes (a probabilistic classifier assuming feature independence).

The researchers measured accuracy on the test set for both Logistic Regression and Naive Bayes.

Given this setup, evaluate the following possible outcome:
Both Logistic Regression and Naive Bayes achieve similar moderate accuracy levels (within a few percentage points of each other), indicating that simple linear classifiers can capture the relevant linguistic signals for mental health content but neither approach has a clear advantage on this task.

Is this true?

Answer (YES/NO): NO